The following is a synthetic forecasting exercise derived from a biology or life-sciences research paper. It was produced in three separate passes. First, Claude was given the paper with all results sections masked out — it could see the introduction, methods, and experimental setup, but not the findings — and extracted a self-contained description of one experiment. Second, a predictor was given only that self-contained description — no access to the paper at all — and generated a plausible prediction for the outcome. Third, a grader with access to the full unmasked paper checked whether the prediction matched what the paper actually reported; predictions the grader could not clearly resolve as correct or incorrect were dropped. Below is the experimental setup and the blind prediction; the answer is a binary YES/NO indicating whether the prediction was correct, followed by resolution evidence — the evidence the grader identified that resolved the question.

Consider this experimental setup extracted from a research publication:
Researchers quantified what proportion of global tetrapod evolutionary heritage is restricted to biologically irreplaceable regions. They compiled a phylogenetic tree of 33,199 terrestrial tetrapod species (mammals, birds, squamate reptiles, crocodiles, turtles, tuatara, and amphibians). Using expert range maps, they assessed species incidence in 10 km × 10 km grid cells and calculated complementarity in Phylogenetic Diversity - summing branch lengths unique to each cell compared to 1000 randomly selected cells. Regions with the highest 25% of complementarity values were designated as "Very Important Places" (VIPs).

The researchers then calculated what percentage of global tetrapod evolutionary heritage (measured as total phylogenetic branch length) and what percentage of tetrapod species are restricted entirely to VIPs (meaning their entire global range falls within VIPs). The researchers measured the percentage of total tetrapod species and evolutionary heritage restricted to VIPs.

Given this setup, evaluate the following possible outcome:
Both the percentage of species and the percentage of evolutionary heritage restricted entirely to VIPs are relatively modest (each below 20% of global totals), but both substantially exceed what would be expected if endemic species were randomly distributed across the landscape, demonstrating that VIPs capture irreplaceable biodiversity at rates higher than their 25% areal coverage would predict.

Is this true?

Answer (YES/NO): NO